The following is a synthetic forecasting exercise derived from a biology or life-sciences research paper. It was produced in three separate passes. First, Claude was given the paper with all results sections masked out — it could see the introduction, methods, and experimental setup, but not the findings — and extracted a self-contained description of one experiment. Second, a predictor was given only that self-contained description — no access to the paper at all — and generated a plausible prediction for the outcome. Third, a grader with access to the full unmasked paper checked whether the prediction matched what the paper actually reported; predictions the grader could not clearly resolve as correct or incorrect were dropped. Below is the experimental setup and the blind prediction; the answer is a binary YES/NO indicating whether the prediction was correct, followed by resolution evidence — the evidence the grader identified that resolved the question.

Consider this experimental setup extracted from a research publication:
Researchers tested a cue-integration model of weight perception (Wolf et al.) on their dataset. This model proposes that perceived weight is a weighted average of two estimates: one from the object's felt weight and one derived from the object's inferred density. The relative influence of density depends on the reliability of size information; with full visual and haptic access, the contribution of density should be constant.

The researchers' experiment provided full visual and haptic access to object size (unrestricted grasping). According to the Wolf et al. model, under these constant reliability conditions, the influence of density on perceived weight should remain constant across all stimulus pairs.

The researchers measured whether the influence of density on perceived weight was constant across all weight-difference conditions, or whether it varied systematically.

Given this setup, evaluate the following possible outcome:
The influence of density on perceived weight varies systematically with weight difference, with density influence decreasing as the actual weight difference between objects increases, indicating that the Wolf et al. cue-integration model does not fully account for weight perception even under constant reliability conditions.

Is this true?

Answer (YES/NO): YES